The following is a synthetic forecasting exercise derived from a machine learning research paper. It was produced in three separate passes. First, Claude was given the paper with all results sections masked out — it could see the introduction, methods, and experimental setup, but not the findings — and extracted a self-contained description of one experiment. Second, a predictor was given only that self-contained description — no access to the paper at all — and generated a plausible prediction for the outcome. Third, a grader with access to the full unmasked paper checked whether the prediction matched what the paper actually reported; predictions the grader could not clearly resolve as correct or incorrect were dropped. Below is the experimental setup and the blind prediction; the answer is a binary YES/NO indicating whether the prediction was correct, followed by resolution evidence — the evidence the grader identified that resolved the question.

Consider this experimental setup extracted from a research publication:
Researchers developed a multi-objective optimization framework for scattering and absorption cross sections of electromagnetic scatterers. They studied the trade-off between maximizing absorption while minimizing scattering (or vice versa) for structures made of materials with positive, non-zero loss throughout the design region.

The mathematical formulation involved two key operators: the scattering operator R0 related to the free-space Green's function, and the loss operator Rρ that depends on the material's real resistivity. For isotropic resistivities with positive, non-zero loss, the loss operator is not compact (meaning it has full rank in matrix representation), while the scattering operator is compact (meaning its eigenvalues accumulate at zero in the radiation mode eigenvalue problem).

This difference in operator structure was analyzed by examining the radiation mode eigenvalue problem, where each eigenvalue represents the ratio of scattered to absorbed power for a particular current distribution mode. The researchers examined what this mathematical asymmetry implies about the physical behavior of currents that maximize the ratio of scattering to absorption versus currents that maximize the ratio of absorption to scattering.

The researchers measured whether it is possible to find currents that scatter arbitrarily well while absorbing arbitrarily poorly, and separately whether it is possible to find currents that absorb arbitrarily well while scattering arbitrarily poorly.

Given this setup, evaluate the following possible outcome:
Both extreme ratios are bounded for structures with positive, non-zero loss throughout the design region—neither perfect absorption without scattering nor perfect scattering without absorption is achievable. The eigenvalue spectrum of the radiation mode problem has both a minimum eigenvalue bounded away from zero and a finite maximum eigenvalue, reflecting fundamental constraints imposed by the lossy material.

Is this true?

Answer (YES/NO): NO